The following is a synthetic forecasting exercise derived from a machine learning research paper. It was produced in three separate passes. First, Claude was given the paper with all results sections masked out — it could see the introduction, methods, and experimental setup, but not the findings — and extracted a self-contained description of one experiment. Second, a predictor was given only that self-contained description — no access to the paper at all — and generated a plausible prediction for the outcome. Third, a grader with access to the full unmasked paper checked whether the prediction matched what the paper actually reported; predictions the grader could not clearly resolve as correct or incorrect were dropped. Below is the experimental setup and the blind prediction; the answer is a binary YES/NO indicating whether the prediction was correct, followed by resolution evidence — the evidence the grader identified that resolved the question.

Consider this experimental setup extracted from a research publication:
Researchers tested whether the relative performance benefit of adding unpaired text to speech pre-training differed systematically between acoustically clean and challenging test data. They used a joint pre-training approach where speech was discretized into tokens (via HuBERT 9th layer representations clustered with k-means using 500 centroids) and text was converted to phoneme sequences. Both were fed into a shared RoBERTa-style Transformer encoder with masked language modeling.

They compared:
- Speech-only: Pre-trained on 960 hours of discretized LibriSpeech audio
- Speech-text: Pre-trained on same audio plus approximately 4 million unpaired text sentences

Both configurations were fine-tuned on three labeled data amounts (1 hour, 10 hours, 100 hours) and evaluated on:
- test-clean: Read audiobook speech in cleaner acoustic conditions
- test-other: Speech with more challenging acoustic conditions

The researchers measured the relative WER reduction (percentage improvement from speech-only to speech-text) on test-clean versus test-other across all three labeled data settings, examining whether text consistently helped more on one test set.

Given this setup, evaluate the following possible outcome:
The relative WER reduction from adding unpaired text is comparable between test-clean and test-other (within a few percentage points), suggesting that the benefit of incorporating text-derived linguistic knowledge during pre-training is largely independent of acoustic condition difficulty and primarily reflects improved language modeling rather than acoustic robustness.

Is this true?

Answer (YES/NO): NO